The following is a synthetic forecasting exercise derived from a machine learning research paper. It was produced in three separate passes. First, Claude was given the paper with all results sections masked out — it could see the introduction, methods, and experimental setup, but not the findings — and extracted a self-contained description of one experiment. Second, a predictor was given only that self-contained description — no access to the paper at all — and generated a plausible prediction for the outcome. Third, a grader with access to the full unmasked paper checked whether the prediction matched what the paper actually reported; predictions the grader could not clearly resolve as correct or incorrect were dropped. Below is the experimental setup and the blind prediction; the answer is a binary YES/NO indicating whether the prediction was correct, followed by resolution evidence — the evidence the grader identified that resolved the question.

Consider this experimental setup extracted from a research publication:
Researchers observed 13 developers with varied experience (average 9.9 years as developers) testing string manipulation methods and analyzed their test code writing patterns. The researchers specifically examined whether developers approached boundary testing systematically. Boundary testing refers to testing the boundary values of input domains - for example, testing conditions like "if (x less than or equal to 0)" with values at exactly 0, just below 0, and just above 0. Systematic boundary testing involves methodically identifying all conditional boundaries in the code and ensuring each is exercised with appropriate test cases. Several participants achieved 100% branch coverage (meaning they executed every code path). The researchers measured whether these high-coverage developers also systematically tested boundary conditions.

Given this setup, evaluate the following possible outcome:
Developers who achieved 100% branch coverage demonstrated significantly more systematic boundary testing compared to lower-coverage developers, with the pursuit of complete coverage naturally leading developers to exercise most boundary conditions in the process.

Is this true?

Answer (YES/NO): NO